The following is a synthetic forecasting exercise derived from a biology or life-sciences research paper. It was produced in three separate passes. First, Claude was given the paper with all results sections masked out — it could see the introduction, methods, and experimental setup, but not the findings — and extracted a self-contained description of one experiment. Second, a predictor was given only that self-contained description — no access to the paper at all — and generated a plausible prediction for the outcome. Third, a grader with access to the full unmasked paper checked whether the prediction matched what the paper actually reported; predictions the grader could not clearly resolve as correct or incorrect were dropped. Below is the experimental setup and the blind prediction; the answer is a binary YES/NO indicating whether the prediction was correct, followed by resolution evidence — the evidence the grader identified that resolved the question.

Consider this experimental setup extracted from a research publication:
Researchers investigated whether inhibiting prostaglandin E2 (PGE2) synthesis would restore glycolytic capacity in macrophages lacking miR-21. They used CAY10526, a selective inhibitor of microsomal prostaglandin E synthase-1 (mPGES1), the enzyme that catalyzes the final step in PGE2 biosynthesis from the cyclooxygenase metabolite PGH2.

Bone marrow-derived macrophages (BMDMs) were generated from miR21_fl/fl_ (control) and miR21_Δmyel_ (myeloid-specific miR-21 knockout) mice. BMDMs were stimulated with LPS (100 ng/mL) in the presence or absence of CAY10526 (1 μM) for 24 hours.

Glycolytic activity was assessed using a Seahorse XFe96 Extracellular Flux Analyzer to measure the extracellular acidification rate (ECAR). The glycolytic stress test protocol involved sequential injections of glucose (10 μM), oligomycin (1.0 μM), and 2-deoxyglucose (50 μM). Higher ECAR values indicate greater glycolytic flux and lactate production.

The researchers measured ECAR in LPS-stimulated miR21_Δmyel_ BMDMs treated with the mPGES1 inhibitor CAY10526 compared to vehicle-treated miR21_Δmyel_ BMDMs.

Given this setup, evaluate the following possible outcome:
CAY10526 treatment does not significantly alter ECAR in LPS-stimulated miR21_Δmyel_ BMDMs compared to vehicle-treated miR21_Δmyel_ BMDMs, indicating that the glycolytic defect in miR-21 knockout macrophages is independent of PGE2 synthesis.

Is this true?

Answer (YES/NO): YES